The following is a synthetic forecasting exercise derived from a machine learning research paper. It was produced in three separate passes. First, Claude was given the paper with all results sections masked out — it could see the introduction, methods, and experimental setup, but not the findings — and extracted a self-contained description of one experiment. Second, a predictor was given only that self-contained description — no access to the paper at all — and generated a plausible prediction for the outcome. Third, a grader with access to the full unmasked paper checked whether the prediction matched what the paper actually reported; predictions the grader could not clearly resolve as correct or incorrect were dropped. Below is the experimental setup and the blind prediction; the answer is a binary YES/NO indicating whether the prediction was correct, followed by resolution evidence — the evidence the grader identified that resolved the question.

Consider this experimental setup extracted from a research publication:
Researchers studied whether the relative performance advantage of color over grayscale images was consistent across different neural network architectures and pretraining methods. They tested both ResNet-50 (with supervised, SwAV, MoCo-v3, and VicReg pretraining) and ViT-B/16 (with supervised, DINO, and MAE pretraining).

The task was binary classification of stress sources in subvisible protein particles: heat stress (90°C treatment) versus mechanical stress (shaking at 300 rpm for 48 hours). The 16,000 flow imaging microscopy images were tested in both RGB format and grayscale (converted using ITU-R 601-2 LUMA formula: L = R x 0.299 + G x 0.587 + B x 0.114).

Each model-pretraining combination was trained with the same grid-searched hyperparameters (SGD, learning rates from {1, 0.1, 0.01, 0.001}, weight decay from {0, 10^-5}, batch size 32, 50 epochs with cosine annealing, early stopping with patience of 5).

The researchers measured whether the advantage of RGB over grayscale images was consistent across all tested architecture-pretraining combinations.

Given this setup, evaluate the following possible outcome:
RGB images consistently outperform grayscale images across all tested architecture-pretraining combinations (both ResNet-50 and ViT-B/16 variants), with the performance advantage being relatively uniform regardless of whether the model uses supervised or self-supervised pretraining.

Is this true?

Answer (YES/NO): YES